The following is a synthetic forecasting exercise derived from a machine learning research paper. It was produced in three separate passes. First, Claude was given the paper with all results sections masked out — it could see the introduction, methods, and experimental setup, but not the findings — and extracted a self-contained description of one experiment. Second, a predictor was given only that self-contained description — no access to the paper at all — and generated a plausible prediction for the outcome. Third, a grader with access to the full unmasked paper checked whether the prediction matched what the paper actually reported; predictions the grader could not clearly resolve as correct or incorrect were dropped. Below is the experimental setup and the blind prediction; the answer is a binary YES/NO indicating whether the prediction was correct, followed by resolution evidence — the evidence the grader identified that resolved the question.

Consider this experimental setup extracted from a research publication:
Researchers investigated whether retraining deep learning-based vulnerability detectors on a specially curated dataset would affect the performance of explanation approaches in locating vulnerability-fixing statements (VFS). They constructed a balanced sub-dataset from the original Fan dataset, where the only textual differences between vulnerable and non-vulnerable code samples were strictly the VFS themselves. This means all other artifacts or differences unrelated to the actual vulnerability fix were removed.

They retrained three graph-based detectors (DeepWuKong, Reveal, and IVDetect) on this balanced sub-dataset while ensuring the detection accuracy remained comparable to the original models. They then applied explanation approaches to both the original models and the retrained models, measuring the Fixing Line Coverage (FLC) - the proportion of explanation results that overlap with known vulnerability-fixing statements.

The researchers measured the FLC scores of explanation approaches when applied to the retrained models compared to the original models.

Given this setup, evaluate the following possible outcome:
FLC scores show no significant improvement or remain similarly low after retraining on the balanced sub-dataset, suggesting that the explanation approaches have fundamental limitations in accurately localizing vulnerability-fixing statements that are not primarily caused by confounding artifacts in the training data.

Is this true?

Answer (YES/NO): NO